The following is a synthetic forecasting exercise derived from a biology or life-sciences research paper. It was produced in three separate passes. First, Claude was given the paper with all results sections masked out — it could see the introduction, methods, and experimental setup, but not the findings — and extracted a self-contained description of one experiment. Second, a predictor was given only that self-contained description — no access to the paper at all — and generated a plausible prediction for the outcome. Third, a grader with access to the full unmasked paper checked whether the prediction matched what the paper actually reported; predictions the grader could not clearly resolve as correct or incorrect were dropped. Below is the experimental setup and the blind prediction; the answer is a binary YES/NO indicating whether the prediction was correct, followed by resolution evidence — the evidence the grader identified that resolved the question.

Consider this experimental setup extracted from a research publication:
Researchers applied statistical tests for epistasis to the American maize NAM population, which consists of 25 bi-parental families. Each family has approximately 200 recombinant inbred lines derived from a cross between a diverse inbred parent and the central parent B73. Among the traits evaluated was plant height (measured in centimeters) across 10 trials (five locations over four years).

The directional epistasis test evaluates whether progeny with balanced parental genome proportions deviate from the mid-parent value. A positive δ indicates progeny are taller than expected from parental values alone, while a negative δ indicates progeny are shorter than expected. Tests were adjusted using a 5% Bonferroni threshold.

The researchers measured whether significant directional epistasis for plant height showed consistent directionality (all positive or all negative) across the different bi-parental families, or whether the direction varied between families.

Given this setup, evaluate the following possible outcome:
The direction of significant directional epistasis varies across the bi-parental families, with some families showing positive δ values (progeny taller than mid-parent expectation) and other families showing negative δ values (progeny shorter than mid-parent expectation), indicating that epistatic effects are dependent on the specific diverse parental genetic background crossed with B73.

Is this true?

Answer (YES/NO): YES